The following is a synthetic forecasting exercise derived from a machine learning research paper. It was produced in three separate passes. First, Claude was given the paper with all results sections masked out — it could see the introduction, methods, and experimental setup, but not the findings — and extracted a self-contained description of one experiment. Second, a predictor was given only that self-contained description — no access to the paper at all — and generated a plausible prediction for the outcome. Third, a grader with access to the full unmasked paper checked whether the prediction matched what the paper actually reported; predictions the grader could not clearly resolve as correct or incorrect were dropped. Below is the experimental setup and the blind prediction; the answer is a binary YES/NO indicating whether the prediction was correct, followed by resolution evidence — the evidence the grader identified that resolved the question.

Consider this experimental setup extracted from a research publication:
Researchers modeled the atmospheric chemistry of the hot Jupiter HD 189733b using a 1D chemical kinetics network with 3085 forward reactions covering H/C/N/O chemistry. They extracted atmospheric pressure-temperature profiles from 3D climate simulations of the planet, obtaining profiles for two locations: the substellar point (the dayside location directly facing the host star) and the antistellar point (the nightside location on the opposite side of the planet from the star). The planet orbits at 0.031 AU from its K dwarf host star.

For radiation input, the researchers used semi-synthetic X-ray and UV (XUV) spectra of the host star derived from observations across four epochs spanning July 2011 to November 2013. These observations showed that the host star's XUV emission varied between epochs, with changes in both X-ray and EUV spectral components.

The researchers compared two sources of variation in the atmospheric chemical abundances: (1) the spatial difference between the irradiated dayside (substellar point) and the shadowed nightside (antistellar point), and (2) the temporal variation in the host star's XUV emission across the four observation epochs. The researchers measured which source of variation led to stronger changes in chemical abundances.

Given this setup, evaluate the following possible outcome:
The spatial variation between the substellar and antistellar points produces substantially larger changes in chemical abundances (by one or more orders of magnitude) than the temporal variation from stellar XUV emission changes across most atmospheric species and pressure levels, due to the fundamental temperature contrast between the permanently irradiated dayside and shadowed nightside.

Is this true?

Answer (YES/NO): NO